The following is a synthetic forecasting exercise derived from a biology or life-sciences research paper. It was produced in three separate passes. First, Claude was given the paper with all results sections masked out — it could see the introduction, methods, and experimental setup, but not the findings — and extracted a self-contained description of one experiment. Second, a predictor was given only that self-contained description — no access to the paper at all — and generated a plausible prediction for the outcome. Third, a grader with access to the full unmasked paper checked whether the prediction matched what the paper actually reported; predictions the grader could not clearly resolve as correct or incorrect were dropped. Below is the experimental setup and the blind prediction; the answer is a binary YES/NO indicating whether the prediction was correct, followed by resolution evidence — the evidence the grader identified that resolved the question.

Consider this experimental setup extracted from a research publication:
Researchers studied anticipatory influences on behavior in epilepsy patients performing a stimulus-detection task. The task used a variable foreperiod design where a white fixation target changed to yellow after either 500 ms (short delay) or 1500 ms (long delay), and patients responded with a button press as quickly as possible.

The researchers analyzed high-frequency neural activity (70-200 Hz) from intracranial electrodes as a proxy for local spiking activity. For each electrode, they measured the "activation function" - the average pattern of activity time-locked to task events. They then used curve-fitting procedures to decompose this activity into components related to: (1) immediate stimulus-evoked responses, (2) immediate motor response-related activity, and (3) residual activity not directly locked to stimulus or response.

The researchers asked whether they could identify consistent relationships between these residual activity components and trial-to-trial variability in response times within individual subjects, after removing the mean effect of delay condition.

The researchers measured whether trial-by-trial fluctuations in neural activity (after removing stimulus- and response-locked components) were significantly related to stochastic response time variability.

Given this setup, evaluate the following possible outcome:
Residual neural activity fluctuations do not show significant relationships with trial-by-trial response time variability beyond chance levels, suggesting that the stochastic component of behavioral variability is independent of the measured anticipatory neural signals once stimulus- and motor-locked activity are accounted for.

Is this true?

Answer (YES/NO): NO